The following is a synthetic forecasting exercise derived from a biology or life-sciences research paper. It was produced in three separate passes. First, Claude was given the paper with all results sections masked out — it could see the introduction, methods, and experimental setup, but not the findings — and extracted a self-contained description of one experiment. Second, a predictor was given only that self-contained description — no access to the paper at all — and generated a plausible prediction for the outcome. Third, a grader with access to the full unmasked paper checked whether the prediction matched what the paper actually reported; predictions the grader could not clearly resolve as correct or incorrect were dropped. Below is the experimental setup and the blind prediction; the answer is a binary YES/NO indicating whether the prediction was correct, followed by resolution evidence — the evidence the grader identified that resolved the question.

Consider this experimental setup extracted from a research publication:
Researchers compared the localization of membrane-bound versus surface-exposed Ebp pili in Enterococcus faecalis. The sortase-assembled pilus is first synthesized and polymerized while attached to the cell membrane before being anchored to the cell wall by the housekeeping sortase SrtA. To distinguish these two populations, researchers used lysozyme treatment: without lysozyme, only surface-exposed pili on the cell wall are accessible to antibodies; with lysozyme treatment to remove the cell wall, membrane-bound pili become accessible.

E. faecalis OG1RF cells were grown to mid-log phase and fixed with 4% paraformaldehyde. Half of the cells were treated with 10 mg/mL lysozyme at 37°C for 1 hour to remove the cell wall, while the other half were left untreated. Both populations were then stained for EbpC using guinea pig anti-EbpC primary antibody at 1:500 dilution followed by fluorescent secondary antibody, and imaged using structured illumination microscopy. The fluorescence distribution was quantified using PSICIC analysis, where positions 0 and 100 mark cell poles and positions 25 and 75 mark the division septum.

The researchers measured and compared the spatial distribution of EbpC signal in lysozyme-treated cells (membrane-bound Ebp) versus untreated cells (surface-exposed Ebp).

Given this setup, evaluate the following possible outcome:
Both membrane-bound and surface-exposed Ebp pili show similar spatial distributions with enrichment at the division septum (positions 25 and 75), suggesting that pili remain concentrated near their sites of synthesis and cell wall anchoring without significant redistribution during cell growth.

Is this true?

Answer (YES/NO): NO